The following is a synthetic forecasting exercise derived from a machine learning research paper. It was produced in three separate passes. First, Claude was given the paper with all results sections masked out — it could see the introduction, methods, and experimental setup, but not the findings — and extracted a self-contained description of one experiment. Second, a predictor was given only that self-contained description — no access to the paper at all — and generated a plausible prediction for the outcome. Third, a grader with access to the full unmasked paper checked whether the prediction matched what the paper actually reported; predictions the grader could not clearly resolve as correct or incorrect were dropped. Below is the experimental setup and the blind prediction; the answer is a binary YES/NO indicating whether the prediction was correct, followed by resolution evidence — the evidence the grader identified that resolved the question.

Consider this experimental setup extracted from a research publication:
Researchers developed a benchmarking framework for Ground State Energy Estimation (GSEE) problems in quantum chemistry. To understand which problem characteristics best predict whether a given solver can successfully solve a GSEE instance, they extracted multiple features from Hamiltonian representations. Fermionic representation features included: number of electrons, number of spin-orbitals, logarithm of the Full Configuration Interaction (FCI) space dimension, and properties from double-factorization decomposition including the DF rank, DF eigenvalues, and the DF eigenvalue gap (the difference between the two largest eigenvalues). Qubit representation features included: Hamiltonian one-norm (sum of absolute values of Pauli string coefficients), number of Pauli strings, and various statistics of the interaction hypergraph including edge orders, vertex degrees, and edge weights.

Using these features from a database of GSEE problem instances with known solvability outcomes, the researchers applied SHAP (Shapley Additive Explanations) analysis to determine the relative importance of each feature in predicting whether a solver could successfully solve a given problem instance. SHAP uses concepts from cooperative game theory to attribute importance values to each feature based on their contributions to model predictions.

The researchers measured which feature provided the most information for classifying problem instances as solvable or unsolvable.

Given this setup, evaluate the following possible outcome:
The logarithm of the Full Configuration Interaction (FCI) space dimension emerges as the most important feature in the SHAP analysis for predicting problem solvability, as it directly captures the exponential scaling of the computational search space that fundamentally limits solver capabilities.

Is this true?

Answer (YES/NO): NO